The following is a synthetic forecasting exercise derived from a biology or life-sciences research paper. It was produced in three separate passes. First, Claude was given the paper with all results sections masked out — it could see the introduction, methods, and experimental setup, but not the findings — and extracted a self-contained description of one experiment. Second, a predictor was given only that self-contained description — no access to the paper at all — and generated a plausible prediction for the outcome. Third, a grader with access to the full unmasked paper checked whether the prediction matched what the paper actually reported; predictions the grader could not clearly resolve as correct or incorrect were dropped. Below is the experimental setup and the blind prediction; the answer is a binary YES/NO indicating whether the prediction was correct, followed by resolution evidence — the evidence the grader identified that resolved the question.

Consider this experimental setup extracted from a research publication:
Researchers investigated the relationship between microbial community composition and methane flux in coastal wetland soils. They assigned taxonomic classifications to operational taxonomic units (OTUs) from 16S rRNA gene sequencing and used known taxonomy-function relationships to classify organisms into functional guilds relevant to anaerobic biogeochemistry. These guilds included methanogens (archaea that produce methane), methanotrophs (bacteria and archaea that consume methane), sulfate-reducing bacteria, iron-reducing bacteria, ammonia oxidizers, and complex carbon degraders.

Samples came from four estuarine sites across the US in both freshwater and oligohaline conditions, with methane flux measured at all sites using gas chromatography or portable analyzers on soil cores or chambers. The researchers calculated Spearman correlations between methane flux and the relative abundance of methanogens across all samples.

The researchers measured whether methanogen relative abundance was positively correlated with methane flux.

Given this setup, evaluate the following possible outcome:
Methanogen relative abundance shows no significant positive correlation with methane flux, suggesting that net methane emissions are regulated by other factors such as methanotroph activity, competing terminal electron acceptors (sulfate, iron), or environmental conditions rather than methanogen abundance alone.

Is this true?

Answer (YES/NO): NO